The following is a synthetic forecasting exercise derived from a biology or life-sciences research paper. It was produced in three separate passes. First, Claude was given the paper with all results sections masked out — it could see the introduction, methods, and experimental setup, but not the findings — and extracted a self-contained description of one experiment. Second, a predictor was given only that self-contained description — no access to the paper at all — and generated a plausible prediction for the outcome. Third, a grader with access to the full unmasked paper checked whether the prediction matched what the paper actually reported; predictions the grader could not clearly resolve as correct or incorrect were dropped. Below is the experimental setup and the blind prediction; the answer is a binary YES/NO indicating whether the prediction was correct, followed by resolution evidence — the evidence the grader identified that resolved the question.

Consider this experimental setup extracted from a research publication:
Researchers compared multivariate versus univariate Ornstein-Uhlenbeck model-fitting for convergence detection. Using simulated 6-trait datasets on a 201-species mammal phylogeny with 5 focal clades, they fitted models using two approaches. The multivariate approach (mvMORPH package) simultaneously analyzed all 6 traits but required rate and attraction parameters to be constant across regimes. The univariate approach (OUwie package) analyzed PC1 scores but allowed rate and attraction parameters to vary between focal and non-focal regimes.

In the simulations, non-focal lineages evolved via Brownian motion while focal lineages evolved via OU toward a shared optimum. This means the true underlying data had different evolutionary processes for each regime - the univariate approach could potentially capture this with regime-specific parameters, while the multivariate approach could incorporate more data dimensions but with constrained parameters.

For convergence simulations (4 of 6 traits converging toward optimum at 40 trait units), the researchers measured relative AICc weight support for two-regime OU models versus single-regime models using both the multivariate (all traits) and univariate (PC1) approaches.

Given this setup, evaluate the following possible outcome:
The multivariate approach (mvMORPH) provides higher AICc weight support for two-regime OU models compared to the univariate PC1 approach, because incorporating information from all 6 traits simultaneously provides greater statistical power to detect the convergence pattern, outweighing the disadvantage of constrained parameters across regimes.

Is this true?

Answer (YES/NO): NO